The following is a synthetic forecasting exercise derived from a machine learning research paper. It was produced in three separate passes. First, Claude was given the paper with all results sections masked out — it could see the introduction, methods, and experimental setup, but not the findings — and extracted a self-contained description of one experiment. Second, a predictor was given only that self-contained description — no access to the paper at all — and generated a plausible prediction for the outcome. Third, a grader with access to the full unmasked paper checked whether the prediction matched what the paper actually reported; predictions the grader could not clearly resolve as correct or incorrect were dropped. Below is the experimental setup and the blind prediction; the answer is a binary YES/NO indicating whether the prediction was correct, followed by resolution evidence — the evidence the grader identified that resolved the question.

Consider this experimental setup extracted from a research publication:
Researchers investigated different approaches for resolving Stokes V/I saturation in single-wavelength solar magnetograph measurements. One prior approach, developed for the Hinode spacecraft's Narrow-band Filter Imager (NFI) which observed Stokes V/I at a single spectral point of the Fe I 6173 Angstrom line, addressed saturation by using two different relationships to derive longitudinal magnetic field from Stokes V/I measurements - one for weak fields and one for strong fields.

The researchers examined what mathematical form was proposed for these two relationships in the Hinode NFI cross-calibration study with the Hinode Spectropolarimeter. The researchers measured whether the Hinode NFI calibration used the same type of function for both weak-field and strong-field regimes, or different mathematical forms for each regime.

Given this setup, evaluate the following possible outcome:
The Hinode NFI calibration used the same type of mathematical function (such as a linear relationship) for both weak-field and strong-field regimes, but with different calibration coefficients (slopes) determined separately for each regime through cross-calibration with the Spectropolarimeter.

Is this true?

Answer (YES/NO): YES